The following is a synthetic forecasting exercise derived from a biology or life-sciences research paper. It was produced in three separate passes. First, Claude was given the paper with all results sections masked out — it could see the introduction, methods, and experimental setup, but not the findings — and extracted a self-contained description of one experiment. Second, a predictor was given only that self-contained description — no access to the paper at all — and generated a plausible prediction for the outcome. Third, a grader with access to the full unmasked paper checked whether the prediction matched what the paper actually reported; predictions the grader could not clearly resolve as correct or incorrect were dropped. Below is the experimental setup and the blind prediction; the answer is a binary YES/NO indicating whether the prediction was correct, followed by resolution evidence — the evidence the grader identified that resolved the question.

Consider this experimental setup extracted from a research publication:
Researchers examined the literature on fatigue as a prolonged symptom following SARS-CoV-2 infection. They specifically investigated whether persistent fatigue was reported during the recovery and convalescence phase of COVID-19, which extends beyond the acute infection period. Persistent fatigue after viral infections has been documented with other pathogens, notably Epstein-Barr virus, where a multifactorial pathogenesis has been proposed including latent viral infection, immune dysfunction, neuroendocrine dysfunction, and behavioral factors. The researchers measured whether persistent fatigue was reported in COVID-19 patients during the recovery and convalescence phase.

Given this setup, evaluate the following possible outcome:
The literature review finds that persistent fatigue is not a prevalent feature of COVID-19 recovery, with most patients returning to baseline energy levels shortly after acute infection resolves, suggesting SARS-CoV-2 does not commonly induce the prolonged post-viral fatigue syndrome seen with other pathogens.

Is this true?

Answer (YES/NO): NO